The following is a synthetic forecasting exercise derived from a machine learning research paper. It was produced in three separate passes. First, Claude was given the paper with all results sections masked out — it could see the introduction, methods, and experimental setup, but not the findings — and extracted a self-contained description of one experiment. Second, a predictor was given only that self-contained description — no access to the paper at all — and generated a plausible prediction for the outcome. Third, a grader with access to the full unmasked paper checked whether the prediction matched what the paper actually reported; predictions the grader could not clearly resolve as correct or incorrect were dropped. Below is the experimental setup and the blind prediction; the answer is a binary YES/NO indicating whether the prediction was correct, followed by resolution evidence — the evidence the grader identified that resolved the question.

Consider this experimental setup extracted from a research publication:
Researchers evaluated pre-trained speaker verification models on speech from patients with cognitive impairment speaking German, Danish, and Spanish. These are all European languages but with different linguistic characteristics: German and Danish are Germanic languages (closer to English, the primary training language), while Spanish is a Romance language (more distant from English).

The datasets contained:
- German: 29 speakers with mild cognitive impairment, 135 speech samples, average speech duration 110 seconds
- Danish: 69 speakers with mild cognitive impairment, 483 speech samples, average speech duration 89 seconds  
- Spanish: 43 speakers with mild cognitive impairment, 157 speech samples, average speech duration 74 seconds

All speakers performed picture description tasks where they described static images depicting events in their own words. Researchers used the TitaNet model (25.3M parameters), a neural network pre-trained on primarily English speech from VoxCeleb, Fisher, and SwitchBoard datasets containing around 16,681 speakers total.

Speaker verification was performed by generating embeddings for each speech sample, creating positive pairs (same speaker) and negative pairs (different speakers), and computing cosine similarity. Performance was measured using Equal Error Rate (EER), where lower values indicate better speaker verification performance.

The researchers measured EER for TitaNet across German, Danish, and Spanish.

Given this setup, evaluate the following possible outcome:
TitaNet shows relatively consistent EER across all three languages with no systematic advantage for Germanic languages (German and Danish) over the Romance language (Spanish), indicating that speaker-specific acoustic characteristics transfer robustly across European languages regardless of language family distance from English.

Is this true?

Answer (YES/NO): NO